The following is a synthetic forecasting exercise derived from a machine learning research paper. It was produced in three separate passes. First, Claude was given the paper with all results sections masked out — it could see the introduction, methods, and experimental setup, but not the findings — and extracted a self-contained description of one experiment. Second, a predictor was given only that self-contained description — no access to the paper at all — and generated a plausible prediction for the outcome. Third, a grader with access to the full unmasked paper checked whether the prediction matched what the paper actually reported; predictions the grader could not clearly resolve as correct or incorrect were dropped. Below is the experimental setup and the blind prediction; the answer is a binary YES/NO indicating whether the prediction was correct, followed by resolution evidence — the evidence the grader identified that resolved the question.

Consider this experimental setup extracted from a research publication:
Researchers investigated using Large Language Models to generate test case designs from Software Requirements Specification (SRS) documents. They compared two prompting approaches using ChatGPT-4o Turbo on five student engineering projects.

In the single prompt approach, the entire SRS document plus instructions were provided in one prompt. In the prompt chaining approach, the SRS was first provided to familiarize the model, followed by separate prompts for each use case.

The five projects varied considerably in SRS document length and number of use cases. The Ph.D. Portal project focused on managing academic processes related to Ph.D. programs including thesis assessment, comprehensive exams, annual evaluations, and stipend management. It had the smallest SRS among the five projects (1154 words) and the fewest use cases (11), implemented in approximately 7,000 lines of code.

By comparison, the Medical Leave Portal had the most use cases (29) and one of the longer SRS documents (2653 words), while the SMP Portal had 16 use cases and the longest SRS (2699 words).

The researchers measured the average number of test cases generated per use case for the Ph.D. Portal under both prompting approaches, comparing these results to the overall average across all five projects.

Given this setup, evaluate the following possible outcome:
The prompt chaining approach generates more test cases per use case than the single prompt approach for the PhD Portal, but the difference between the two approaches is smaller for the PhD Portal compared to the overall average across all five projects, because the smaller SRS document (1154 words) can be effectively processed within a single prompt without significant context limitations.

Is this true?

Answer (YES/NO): NO